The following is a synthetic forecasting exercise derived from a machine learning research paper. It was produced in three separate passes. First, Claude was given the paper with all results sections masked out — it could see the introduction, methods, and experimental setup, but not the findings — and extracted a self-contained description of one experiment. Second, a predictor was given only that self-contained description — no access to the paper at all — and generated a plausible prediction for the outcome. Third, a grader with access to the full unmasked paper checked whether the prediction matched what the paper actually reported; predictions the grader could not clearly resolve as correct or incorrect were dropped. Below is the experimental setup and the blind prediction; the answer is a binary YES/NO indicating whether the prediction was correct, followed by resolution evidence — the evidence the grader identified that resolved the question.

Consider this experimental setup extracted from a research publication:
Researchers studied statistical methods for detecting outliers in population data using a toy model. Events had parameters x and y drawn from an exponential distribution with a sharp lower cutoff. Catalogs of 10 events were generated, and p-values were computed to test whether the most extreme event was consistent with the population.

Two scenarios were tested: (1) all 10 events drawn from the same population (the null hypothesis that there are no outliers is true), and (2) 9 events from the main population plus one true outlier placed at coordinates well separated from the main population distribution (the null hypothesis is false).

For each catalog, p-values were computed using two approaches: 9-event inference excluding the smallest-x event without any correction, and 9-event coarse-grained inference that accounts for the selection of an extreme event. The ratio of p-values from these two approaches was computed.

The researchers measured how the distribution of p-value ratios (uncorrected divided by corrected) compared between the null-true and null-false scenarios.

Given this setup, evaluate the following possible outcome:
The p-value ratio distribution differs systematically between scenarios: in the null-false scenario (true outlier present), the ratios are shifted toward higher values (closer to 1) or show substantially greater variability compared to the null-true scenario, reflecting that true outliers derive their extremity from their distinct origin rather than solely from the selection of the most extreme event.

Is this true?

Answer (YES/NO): NO